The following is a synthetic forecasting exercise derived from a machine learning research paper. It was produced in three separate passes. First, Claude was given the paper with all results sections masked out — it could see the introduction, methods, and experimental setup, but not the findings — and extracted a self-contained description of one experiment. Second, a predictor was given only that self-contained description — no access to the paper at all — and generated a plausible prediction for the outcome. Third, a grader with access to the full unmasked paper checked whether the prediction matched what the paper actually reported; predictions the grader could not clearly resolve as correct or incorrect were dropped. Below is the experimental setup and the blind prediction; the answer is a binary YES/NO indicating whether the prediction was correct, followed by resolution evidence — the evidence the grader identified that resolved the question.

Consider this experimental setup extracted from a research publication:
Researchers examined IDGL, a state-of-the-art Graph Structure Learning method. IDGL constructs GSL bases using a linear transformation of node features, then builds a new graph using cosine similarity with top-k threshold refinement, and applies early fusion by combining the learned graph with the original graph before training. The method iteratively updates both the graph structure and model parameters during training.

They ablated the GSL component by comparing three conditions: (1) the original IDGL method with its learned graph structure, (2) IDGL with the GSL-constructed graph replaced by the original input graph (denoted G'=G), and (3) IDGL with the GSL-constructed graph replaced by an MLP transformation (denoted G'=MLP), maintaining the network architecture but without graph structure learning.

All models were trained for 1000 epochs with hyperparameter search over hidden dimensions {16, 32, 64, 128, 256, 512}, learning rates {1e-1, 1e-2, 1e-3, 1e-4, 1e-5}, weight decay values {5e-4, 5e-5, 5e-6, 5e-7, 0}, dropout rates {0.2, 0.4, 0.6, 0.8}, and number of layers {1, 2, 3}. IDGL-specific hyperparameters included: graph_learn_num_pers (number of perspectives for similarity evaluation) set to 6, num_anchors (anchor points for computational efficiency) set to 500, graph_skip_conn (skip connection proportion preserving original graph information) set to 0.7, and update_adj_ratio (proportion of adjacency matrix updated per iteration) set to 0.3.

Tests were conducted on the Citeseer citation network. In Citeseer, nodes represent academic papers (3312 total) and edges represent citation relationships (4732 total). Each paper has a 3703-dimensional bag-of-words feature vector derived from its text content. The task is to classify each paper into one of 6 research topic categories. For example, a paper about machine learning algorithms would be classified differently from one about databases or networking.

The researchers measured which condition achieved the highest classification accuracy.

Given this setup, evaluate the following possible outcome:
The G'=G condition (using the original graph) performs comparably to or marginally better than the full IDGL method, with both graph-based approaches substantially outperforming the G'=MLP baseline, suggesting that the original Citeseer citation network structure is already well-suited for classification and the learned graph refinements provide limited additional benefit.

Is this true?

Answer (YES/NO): NO